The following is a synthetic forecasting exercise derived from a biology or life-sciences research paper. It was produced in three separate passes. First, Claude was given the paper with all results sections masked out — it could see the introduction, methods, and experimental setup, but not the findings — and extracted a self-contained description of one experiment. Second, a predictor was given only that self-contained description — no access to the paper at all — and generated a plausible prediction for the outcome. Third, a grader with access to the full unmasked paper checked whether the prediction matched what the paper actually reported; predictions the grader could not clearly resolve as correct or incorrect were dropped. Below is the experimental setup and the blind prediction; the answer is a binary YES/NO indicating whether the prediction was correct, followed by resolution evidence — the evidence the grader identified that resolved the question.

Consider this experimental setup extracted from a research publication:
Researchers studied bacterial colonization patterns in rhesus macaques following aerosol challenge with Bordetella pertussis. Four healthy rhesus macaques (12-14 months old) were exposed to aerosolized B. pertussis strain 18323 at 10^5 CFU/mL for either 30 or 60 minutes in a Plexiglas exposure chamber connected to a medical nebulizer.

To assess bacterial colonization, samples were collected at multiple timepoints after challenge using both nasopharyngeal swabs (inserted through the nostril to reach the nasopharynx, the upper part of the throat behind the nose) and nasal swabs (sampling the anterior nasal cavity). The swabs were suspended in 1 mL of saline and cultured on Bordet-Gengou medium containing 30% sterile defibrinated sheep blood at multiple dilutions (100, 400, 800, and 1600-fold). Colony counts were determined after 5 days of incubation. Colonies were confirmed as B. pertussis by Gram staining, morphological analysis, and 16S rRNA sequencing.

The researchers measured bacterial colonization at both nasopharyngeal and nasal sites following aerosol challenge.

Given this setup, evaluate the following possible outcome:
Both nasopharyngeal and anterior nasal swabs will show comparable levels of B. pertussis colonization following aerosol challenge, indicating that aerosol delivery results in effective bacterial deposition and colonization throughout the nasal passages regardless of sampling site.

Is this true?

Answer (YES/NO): NO